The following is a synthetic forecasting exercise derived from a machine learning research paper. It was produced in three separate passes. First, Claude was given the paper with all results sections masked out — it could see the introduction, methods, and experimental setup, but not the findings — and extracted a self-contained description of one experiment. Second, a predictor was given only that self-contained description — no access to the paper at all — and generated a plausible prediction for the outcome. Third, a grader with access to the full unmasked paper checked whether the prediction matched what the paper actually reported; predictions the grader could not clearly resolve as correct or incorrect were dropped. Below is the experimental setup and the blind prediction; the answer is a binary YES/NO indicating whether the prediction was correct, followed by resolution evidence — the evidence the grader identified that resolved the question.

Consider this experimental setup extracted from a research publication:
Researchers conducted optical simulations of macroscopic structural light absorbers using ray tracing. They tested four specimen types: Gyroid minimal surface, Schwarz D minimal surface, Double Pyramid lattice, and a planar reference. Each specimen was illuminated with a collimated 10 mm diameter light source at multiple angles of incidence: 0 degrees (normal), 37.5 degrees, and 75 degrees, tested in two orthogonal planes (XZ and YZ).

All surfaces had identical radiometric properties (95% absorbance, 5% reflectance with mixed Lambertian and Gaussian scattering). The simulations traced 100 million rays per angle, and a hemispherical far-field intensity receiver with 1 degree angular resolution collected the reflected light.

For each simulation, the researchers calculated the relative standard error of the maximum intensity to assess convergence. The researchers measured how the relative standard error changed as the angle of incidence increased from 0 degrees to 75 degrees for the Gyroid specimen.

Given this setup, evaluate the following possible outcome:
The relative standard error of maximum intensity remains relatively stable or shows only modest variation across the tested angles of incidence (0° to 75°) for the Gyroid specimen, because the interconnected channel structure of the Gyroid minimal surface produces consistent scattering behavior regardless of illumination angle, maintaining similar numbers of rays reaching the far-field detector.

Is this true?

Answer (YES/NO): NO